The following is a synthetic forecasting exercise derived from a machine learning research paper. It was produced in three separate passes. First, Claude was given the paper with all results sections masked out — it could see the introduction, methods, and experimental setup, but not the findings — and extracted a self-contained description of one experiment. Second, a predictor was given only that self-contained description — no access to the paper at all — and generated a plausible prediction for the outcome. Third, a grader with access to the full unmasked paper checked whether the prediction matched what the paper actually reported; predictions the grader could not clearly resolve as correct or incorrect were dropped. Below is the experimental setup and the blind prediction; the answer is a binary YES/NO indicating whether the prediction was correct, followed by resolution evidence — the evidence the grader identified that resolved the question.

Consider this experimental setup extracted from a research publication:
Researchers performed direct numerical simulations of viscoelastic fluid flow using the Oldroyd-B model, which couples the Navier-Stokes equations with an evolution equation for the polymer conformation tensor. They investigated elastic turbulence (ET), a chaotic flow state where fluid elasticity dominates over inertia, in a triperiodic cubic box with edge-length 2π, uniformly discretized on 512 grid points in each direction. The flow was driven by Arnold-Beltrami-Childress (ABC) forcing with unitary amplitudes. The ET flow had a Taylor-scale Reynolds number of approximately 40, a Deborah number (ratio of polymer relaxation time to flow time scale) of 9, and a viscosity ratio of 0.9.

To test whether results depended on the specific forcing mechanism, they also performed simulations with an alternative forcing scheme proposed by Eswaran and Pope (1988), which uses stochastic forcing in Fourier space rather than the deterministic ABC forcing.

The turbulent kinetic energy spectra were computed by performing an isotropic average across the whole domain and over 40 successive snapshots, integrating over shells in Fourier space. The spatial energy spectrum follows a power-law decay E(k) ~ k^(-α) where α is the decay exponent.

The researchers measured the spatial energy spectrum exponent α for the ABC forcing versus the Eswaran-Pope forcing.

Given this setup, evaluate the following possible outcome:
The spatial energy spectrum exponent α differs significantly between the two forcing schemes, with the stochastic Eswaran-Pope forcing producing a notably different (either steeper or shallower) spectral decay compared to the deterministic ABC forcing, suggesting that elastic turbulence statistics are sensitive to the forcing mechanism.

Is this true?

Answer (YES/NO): NO